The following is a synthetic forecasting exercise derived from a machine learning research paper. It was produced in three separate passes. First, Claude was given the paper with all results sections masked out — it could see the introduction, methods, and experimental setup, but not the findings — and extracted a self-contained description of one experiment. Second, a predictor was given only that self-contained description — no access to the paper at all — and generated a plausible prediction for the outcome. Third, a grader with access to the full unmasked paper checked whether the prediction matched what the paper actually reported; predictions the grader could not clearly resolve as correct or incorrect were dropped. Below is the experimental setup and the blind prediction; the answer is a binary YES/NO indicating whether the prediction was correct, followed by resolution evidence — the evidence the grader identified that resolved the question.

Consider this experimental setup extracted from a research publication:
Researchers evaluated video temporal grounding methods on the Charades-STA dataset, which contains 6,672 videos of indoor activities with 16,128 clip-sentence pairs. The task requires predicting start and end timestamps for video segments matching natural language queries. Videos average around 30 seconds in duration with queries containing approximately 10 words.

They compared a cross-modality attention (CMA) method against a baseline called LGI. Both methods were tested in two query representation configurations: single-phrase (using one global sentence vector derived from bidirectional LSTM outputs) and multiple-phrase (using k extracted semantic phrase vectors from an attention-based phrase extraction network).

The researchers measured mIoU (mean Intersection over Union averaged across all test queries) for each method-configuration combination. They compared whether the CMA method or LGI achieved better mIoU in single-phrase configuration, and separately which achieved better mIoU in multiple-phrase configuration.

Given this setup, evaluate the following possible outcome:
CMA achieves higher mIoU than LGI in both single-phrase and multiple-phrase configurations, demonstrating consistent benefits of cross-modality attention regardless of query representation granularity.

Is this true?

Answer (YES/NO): NO